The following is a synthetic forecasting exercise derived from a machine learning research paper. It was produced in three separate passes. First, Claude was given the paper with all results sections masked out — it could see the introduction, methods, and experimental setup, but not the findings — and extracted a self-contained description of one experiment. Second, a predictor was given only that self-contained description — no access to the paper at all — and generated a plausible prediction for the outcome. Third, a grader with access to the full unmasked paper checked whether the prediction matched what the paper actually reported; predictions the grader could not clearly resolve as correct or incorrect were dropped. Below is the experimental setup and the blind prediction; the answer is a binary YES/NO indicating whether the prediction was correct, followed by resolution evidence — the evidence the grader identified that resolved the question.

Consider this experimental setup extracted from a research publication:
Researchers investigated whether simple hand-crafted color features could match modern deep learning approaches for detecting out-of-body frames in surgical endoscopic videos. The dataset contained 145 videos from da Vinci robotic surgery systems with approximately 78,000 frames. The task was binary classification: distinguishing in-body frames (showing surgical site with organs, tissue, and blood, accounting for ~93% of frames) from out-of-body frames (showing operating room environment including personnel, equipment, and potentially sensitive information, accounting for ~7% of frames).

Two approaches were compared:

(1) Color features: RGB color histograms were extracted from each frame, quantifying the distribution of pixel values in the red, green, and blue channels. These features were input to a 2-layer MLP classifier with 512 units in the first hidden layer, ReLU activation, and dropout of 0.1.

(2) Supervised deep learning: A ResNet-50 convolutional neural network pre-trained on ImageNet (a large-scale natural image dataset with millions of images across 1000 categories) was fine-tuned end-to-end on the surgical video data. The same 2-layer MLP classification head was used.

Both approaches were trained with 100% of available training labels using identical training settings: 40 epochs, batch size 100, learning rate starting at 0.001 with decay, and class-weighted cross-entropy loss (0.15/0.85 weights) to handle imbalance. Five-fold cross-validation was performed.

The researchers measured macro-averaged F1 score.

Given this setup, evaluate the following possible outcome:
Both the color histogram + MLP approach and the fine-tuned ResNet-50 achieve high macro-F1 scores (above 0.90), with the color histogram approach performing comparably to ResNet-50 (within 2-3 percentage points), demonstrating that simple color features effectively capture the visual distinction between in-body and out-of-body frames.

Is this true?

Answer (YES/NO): YES